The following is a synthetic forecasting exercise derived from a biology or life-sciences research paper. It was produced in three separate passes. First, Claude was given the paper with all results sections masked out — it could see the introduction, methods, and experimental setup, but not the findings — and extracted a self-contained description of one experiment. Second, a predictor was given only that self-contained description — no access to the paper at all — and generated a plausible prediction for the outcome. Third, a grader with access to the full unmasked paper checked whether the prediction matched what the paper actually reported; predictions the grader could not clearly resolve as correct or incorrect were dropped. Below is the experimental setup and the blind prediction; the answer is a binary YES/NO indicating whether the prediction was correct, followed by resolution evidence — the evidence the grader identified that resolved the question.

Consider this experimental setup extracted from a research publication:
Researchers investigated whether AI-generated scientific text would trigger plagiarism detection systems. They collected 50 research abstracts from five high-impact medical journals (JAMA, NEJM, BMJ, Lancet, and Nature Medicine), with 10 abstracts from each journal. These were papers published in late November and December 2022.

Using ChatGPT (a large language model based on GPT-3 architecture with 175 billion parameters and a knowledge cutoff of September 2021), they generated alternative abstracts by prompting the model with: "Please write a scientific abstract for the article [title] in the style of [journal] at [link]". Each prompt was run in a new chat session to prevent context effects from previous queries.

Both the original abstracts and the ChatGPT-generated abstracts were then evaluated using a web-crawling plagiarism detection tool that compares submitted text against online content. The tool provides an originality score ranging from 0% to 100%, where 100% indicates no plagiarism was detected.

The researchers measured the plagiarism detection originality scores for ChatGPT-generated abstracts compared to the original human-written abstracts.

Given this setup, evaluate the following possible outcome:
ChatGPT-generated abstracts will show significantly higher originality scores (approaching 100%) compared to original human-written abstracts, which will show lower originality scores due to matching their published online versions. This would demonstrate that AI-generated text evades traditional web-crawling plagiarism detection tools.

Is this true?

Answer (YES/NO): YES